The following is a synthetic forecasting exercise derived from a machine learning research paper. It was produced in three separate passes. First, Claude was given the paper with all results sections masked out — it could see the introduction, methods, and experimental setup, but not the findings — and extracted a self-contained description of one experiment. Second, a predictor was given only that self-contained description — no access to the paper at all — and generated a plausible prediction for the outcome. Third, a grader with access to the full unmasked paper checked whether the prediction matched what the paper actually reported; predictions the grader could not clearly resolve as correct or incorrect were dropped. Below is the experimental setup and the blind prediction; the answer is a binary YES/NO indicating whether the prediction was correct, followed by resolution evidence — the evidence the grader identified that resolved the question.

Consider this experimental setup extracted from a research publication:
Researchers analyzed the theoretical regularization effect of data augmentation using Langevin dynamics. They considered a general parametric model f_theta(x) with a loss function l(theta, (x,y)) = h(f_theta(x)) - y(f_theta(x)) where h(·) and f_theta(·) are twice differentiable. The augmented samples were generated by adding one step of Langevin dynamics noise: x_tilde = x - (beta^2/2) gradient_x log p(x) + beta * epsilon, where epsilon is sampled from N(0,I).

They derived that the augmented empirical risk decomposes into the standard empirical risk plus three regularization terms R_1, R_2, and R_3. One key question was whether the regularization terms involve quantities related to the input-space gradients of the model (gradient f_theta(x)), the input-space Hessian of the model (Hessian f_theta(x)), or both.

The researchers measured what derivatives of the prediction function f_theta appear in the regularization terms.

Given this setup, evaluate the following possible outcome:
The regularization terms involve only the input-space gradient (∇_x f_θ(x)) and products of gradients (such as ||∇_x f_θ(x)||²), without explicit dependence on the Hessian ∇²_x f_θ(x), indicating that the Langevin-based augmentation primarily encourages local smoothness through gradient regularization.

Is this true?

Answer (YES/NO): NO